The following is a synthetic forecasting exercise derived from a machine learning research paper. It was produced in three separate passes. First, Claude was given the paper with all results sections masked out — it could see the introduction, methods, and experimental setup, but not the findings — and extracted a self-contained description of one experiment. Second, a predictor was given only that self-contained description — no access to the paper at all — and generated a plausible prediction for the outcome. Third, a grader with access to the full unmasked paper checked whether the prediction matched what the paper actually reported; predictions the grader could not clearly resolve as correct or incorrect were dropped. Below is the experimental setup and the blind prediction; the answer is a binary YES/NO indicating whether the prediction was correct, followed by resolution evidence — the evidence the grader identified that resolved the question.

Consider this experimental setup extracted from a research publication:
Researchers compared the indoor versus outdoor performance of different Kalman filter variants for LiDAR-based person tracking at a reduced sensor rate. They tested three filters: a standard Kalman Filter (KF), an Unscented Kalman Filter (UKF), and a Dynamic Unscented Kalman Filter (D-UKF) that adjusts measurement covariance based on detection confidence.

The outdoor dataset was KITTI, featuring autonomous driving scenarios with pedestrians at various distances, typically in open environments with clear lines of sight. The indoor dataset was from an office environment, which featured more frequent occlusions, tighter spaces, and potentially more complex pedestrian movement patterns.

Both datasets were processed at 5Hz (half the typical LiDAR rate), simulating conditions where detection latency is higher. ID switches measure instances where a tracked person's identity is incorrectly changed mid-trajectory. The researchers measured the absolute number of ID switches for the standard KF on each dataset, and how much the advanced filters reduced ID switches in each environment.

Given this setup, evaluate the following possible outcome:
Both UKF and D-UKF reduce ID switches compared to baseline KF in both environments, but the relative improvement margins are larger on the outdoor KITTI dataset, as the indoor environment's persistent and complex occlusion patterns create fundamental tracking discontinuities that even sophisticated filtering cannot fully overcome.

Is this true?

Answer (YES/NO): YES